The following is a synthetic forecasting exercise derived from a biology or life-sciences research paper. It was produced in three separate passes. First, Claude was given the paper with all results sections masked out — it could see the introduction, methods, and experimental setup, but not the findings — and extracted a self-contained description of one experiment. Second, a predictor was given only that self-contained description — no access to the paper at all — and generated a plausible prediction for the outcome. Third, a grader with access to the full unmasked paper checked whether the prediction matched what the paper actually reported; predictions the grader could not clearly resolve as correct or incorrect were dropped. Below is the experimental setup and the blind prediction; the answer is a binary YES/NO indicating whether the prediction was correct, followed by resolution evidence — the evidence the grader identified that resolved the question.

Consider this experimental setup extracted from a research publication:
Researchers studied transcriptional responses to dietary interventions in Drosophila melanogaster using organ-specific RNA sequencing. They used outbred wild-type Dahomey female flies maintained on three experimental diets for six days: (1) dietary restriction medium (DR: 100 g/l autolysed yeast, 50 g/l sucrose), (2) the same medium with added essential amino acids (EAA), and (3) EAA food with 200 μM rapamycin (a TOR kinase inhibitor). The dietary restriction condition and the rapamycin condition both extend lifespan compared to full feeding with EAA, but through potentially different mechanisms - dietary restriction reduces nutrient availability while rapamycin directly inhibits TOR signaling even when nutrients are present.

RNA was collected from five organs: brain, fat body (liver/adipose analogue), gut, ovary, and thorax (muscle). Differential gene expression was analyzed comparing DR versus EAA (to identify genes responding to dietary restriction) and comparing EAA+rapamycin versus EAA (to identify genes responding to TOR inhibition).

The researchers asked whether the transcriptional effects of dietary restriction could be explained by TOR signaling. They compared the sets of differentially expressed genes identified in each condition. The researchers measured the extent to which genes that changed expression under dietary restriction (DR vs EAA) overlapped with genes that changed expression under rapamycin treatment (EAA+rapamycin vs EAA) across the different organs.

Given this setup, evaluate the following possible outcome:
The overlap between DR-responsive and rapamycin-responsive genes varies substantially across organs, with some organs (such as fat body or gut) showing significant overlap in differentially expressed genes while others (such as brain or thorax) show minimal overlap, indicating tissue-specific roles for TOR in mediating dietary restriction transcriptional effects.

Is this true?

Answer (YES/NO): NO